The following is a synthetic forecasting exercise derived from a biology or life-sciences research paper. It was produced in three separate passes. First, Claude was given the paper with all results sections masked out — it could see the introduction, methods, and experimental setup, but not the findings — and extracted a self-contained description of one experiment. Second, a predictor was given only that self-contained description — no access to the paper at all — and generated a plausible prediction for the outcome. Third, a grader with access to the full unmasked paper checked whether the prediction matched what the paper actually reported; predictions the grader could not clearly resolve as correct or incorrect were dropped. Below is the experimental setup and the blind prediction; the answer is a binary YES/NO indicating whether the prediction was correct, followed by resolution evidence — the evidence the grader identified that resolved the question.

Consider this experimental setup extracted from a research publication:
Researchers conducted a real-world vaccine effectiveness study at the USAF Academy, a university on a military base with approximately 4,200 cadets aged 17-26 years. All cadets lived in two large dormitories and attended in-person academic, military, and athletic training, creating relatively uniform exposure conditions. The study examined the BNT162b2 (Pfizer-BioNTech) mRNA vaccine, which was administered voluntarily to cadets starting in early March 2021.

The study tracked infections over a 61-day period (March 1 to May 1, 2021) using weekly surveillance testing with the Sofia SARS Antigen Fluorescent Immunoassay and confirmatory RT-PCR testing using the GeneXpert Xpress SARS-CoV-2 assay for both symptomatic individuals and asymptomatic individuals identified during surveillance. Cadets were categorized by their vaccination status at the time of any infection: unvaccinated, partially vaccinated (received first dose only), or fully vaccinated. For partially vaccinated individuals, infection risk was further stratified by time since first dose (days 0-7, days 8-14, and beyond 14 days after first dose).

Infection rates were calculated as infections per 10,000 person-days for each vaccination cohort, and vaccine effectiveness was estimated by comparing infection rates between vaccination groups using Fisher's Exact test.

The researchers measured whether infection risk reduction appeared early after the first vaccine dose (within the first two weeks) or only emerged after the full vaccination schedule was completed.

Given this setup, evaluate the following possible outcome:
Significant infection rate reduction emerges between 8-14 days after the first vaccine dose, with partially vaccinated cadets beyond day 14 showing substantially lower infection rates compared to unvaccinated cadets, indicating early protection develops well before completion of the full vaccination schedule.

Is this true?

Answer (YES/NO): NO